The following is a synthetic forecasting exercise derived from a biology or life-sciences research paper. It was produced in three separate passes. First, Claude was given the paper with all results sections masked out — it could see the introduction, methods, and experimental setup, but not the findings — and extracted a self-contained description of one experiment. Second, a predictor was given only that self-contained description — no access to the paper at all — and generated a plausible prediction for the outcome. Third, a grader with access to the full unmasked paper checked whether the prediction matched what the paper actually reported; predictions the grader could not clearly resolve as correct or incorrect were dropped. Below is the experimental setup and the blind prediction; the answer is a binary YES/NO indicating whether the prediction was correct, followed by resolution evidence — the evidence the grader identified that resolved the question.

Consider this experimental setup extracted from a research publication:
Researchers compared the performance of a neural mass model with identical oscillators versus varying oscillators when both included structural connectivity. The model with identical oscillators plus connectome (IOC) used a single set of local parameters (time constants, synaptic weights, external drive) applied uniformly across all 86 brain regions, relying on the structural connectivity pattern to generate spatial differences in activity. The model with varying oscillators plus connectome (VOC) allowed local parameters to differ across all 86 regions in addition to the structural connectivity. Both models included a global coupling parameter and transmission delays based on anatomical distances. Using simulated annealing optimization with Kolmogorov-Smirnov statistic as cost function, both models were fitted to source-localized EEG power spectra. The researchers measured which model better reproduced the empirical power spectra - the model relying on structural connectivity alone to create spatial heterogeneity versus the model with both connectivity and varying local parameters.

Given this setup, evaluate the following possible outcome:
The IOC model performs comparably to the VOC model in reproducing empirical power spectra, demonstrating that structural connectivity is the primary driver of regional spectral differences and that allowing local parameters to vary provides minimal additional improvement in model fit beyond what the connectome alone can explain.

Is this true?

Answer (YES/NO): NO